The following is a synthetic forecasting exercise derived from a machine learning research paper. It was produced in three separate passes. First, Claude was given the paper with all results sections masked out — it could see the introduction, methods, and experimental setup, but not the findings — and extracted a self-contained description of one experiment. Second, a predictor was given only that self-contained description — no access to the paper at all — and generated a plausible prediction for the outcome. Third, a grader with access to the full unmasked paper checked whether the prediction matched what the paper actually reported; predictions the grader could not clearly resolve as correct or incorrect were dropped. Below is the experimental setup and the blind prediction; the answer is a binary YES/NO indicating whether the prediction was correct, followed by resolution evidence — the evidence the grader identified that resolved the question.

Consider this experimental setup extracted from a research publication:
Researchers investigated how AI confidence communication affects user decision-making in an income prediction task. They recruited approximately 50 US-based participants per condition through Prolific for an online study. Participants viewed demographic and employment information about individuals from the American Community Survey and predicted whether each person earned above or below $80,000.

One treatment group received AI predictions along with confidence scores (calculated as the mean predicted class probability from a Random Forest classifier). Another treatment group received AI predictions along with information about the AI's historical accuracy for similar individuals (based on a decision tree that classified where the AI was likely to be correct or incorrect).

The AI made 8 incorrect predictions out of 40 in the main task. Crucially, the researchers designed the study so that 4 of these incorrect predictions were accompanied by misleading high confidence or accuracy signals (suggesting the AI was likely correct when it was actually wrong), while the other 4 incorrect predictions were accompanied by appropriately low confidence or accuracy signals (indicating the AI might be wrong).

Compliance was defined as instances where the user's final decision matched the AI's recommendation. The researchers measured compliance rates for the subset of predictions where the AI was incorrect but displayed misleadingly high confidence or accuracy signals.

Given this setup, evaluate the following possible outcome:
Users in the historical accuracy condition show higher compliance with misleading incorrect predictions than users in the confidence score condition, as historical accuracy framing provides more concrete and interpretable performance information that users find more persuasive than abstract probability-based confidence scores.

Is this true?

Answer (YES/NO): NO